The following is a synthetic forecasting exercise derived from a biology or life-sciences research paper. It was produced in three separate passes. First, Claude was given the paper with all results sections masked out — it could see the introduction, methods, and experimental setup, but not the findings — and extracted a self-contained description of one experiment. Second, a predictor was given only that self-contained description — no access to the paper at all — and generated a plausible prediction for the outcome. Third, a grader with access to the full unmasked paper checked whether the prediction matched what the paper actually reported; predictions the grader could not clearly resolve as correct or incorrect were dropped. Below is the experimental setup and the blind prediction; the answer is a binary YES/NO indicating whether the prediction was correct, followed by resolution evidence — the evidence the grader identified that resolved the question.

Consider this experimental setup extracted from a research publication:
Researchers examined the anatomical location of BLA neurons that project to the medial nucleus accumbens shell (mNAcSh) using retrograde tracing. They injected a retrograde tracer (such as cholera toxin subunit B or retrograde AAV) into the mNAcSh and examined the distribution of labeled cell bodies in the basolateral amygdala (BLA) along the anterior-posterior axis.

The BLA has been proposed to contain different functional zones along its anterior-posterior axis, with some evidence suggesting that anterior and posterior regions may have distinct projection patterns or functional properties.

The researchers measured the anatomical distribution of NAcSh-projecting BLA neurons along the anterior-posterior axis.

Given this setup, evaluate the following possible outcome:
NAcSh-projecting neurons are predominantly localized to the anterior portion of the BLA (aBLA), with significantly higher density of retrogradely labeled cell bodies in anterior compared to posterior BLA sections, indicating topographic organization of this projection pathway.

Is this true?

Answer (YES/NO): NO